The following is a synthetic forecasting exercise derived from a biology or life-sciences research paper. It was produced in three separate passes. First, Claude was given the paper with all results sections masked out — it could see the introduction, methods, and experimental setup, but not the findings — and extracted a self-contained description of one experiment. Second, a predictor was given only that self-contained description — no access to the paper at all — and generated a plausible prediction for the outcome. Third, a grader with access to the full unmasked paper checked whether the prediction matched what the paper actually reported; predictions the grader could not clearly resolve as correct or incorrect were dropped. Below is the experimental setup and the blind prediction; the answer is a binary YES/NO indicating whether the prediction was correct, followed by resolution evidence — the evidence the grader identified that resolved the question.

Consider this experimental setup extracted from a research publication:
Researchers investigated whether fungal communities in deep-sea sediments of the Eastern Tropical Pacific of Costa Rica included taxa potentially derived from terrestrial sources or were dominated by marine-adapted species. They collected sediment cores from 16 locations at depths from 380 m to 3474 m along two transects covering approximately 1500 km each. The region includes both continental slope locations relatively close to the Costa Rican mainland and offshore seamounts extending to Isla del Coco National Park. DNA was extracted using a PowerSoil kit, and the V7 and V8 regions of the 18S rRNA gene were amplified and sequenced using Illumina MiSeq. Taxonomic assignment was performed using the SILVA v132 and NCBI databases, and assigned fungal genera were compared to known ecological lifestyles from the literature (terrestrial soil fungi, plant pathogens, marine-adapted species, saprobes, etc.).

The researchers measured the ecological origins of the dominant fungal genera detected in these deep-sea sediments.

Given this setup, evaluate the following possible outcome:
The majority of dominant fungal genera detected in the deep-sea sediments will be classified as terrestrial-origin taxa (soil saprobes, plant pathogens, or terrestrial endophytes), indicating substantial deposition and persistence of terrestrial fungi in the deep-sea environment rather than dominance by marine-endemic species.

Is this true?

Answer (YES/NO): NO